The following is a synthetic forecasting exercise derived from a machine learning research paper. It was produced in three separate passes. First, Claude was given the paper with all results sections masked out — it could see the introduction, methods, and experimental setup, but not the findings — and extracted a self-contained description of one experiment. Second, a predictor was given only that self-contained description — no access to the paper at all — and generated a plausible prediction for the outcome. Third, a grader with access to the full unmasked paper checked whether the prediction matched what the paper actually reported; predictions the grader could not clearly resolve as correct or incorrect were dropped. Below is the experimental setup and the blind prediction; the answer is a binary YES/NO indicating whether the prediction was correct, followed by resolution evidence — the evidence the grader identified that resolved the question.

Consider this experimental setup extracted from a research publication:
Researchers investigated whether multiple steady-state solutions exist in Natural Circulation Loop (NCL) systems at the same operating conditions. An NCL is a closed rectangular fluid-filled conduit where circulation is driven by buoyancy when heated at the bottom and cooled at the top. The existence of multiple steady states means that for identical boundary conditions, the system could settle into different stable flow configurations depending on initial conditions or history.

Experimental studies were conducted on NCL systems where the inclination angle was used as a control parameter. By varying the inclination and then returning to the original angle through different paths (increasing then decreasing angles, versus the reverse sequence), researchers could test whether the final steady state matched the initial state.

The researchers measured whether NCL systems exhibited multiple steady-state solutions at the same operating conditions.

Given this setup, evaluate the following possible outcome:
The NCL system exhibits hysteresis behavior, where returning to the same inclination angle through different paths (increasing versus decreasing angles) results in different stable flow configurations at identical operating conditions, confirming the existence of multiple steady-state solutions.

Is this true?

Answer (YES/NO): YES